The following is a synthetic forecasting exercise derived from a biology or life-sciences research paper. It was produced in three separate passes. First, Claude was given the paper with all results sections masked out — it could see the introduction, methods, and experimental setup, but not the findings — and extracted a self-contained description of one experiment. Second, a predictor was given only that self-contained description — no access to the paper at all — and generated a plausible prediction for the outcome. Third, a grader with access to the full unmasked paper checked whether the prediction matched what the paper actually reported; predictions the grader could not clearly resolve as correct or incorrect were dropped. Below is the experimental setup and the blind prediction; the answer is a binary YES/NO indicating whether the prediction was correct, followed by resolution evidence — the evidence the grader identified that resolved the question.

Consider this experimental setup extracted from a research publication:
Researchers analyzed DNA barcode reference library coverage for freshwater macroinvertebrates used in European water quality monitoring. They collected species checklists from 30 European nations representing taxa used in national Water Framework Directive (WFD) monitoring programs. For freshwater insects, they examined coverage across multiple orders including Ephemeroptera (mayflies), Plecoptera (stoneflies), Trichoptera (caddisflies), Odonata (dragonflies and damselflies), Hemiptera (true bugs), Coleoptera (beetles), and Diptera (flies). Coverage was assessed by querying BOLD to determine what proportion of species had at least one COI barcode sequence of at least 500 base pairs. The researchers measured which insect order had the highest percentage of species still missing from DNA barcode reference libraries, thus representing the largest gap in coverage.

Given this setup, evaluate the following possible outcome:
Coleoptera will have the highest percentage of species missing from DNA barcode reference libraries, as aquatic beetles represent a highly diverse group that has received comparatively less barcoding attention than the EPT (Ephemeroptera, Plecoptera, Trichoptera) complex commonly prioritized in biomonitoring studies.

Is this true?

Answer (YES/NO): NO